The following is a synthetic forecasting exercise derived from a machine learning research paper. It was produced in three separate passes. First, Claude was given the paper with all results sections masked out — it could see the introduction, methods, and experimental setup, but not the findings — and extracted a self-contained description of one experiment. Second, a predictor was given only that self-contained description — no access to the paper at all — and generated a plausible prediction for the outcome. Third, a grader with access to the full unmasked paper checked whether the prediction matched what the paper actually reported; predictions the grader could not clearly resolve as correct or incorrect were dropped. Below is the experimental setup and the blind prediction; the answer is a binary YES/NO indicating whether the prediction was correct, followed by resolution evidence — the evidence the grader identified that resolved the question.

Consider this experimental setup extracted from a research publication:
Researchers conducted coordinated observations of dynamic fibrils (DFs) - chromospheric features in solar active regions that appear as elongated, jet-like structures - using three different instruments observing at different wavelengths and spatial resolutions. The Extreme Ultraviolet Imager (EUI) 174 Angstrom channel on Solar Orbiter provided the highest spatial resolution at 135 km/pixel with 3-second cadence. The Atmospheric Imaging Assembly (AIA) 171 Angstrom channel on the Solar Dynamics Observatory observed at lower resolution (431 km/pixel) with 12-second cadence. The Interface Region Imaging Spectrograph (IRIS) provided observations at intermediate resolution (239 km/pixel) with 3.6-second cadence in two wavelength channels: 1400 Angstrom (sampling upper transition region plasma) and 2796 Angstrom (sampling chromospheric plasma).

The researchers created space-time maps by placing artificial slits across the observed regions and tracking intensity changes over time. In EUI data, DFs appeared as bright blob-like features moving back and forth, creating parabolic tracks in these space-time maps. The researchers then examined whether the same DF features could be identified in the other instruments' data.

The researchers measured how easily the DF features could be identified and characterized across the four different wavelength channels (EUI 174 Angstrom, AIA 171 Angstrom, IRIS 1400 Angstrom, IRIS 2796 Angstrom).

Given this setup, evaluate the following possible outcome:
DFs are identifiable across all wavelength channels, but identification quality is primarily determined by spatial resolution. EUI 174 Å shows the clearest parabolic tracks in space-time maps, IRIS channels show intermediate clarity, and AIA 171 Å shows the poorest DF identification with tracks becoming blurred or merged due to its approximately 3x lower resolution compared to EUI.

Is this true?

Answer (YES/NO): NO